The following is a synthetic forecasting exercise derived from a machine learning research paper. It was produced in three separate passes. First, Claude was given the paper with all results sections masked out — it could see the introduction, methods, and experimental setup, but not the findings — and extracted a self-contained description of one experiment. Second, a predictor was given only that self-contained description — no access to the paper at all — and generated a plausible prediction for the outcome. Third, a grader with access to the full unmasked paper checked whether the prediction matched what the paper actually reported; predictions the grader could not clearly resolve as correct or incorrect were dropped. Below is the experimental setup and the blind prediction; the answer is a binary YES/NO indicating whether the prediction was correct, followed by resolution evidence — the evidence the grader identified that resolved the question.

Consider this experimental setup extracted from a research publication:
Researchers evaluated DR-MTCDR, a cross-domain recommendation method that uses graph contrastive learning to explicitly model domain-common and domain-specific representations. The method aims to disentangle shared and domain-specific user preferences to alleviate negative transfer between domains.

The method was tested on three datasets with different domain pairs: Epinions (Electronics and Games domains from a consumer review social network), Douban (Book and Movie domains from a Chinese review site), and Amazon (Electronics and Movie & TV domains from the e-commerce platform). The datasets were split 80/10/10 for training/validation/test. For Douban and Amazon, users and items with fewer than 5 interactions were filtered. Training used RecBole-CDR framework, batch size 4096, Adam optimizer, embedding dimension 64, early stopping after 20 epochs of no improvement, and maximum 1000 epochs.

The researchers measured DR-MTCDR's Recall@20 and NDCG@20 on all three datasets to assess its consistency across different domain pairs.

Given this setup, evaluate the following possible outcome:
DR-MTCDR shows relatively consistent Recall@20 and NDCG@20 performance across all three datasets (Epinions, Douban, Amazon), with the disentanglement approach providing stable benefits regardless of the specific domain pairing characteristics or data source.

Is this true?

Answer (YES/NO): NO